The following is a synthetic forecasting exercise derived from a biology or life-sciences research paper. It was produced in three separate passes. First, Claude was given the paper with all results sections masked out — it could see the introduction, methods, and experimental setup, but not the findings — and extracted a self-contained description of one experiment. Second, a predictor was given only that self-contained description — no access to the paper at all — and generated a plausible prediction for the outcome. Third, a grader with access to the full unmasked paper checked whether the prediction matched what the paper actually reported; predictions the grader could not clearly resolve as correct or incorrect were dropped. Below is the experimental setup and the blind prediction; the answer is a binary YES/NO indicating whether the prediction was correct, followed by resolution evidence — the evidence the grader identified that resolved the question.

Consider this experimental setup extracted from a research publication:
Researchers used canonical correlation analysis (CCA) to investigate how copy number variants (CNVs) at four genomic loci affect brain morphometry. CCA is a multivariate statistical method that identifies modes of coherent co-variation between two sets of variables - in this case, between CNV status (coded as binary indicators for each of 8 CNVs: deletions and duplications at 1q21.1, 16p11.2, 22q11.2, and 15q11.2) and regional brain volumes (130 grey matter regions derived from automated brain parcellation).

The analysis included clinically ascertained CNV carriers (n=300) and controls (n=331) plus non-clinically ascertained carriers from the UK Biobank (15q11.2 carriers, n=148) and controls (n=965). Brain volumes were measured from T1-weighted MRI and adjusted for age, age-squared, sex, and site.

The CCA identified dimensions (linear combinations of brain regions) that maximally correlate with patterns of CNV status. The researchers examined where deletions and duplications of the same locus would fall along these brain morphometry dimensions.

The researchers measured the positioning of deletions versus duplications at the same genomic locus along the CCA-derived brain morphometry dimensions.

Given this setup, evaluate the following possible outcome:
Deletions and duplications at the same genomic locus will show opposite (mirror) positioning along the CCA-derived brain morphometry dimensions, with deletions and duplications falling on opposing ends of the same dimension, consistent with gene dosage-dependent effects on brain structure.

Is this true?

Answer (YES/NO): YES